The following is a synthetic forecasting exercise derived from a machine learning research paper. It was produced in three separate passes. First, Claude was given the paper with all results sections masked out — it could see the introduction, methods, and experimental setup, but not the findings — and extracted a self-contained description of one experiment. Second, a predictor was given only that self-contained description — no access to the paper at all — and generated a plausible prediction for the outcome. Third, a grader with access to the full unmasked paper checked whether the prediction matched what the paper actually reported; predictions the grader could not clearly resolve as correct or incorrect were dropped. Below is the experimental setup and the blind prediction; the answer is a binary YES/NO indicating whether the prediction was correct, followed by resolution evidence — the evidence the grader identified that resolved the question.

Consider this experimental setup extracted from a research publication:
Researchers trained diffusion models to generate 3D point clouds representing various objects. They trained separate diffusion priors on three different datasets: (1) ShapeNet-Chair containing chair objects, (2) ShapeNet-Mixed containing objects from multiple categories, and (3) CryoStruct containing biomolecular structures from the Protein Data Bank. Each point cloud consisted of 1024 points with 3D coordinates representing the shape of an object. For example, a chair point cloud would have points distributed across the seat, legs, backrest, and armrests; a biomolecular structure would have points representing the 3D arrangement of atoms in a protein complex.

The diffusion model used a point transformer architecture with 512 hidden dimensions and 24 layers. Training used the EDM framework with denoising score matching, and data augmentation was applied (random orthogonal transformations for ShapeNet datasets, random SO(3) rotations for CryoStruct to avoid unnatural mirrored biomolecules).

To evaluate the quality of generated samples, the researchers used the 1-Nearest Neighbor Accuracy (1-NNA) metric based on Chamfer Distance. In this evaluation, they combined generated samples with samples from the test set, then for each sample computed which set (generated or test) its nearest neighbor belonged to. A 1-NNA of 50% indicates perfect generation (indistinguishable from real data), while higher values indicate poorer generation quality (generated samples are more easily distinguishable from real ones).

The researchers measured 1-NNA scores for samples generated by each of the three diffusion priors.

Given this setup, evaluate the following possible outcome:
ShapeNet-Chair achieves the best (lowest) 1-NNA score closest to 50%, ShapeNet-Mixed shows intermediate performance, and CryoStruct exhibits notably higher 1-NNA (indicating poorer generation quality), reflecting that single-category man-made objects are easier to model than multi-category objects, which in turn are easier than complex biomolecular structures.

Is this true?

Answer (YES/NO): NO